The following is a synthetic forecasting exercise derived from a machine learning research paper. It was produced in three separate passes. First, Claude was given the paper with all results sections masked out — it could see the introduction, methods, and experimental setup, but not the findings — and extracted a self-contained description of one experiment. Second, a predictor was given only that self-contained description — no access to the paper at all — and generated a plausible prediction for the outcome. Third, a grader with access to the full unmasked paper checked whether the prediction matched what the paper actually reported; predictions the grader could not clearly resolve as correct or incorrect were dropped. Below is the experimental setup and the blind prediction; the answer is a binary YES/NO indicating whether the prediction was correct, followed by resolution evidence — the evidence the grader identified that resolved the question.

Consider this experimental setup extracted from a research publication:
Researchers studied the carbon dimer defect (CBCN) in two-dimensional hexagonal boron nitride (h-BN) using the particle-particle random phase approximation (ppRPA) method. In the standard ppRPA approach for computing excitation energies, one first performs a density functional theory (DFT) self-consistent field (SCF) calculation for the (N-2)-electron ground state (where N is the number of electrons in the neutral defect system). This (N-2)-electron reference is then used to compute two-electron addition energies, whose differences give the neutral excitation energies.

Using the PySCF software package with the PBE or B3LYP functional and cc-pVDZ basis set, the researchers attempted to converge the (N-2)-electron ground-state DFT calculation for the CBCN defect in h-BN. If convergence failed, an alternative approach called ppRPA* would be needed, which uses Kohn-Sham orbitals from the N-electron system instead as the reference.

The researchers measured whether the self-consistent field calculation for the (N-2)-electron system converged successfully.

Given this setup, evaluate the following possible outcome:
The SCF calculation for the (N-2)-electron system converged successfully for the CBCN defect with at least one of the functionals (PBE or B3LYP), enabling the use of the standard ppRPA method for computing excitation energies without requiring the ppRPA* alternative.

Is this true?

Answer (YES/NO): NO